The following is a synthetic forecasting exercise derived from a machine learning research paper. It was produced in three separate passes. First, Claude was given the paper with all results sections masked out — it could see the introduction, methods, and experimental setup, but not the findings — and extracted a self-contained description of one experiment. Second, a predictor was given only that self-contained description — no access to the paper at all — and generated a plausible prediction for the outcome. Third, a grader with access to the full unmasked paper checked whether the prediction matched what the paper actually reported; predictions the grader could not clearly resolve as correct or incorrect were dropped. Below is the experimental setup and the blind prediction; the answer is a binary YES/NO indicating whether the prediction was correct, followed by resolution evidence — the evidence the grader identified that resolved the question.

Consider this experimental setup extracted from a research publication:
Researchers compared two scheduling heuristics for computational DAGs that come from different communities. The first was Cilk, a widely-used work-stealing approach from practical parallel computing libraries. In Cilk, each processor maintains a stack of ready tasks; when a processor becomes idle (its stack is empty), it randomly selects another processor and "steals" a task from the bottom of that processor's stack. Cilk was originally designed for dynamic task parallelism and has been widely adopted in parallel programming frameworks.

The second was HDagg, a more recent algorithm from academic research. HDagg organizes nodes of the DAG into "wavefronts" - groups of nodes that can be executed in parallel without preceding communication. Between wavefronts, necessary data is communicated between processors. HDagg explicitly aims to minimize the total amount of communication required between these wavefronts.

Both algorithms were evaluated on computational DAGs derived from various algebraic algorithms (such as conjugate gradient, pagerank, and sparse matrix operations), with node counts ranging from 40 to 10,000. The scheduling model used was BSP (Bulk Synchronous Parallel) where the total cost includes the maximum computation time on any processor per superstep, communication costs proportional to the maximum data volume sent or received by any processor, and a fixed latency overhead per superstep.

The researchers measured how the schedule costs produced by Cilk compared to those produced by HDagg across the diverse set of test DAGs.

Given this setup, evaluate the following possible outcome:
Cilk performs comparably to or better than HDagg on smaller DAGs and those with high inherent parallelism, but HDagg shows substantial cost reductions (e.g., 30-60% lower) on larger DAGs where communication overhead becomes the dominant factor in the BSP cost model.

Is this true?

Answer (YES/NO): NO